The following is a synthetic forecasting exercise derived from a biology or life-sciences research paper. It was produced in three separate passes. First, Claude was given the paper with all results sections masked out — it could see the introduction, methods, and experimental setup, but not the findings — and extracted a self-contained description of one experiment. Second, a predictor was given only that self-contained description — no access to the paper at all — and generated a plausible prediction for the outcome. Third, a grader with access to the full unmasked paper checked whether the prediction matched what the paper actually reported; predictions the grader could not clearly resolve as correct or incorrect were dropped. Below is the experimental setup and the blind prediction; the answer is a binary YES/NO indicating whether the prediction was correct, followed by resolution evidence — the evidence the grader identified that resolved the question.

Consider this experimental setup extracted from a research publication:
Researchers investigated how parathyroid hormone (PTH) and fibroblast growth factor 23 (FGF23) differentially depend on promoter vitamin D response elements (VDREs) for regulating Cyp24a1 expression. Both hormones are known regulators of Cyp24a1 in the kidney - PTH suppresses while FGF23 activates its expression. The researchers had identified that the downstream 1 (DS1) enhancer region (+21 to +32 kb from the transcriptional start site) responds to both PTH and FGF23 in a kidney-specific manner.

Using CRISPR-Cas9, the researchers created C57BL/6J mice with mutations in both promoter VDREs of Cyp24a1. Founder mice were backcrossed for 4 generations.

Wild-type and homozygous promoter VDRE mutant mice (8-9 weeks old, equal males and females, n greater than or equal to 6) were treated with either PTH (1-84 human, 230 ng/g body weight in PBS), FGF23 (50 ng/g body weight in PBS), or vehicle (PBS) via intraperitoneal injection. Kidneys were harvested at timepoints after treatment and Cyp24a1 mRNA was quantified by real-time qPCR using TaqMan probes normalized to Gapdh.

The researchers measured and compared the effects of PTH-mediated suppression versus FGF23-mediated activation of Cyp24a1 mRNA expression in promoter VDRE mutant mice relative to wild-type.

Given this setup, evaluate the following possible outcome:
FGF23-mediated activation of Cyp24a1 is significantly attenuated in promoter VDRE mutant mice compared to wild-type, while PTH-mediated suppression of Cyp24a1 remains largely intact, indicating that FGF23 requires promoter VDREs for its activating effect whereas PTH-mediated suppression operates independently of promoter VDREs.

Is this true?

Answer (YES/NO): YES